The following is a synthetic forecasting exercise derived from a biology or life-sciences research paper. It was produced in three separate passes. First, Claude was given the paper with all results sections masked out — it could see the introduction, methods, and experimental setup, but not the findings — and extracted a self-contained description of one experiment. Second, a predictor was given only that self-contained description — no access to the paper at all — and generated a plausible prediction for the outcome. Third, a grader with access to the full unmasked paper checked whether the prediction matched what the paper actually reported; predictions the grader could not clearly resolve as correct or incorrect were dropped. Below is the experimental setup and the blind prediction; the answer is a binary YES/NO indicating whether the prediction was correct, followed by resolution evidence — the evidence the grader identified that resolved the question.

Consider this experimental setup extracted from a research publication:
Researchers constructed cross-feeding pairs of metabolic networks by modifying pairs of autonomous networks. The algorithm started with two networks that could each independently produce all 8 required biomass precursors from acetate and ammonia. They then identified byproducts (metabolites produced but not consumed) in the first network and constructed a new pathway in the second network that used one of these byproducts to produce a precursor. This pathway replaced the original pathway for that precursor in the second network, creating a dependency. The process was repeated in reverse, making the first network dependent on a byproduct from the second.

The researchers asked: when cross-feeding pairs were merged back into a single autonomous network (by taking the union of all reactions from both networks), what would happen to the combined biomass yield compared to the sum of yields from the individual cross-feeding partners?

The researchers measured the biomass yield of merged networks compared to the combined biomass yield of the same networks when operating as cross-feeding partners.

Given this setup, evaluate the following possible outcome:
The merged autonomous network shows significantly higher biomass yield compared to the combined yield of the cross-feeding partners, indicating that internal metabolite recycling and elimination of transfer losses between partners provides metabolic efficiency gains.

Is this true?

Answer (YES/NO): NO